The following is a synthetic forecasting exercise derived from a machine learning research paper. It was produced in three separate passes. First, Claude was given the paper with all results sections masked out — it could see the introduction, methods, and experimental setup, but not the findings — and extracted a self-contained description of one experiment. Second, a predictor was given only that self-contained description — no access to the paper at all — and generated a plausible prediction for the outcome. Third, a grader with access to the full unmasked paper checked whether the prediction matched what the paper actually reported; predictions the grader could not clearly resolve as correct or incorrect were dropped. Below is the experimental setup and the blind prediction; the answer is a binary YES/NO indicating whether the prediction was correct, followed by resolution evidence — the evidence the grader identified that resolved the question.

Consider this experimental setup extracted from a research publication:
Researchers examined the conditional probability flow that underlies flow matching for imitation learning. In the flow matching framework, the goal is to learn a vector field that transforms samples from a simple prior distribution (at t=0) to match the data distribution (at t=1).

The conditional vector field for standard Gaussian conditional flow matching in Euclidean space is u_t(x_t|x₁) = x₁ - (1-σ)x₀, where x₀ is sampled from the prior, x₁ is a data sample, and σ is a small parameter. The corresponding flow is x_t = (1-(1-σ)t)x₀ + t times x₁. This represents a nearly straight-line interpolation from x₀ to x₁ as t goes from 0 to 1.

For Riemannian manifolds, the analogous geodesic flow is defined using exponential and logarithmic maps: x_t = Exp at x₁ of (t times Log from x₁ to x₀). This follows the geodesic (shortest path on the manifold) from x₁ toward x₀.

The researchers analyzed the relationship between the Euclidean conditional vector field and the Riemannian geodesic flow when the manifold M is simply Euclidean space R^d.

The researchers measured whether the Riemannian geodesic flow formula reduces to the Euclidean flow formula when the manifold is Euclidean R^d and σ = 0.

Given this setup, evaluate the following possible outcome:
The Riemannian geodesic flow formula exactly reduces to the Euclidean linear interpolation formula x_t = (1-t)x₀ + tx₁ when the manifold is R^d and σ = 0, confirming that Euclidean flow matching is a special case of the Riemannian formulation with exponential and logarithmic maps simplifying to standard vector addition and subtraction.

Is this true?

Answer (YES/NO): NO